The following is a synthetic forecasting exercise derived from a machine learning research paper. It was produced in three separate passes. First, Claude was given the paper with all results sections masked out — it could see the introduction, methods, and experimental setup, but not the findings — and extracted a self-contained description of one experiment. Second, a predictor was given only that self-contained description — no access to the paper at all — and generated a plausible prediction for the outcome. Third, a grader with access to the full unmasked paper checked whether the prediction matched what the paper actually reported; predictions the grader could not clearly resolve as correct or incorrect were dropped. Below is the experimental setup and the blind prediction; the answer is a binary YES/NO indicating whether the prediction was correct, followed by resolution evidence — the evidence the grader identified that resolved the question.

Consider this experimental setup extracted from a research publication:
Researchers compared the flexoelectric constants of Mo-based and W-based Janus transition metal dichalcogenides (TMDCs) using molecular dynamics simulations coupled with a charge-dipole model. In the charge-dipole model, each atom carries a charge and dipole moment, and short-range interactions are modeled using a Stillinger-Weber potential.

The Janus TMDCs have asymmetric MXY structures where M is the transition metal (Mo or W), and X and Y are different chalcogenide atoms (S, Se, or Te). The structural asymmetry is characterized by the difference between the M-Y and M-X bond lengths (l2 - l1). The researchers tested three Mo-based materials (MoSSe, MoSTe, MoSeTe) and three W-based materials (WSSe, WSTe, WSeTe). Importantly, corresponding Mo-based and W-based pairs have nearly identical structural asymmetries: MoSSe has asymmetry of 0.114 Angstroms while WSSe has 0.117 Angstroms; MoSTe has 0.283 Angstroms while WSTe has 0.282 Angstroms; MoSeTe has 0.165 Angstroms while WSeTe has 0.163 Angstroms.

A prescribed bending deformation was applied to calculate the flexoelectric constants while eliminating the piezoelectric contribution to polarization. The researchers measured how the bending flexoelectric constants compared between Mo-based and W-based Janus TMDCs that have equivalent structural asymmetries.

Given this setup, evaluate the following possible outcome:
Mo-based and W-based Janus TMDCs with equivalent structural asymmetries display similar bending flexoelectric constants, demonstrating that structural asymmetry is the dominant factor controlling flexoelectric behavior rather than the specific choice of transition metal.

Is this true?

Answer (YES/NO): NO